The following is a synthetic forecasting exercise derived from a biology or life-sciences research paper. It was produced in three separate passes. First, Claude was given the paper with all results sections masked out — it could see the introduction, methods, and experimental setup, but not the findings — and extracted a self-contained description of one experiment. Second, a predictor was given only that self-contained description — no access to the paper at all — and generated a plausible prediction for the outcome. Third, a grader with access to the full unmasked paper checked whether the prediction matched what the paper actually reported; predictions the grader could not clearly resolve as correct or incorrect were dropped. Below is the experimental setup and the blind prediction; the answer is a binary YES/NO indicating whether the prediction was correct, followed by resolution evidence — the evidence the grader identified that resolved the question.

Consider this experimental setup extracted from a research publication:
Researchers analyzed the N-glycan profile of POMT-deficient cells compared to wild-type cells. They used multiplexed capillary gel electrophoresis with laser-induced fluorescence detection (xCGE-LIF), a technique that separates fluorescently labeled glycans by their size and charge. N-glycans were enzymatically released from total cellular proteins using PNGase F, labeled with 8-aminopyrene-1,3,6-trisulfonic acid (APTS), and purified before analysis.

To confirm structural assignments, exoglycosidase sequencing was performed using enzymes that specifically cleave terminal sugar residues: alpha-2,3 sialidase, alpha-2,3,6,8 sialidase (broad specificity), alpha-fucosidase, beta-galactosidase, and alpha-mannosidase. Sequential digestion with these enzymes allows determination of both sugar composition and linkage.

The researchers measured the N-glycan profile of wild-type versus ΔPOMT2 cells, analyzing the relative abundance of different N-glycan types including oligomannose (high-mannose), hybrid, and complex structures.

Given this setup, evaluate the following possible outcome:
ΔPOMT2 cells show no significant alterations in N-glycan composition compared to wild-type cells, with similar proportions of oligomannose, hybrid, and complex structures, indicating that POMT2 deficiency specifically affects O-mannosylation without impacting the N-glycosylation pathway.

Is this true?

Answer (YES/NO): NO